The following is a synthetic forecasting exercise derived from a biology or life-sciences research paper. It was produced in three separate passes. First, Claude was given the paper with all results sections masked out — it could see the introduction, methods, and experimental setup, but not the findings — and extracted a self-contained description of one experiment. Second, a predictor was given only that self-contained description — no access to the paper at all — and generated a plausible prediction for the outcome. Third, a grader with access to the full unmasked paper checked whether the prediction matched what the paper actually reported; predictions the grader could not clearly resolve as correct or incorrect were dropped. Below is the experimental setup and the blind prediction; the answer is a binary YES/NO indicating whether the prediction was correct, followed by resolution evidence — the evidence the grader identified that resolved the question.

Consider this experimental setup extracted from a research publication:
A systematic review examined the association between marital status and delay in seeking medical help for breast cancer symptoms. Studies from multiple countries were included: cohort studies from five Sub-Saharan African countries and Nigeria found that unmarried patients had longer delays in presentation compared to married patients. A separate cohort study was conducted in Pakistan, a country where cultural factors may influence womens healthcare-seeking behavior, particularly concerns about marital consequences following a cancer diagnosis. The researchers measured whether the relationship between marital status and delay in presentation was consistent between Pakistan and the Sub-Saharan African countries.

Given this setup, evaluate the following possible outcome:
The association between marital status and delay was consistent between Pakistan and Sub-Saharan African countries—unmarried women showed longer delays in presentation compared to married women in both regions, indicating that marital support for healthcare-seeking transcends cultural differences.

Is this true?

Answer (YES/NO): NO